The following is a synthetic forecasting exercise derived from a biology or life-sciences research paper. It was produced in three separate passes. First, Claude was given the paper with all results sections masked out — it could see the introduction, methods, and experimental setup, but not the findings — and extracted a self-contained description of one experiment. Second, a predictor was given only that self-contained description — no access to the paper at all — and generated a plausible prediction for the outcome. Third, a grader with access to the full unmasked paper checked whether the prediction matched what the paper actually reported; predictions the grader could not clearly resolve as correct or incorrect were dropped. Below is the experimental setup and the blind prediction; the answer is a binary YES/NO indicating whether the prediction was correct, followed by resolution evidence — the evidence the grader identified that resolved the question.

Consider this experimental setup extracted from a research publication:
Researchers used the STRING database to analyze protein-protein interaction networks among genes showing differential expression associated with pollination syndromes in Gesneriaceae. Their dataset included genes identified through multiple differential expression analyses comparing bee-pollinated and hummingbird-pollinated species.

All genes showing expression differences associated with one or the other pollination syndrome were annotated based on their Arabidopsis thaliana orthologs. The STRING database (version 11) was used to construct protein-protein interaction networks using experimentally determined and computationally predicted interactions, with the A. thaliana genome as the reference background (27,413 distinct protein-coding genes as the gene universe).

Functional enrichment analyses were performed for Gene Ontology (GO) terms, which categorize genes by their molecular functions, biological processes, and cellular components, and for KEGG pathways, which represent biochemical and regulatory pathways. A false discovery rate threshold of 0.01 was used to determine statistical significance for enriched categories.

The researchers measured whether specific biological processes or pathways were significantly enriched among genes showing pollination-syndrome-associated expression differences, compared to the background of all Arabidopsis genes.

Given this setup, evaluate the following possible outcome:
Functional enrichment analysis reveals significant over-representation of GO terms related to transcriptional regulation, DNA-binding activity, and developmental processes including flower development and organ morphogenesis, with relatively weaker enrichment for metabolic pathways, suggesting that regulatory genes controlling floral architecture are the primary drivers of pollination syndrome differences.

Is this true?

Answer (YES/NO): NO